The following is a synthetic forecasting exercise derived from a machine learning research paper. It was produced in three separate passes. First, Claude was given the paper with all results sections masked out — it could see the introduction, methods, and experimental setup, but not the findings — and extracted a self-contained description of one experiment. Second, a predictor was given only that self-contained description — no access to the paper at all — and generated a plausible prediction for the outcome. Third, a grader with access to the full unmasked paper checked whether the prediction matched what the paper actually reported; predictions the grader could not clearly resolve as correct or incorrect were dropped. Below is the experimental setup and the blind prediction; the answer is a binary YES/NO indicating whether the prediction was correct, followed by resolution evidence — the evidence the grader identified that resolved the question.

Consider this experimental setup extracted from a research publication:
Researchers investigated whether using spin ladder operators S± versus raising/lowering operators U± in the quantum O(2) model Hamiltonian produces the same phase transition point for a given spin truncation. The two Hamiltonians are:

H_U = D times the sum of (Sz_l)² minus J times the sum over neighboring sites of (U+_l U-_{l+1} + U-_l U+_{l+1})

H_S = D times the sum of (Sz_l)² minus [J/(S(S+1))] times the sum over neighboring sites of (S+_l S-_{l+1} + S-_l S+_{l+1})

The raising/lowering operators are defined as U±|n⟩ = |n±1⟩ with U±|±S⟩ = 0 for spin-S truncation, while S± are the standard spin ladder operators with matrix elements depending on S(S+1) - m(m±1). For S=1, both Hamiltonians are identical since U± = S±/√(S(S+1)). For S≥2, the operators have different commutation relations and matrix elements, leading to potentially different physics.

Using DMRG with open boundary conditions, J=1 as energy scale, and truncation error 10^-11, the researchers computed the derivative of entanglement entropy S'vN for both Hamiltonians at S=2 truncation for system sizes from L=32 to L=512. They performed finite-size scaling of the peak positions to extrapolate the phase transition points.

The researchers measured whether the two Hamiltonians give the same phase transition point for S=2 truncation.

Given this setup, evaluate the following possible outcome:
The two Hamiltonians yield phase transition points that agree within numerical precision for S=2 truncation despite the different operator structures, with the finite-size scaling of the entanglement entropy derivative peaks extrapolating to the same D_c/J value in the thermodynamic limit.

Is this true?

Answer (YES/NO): NO